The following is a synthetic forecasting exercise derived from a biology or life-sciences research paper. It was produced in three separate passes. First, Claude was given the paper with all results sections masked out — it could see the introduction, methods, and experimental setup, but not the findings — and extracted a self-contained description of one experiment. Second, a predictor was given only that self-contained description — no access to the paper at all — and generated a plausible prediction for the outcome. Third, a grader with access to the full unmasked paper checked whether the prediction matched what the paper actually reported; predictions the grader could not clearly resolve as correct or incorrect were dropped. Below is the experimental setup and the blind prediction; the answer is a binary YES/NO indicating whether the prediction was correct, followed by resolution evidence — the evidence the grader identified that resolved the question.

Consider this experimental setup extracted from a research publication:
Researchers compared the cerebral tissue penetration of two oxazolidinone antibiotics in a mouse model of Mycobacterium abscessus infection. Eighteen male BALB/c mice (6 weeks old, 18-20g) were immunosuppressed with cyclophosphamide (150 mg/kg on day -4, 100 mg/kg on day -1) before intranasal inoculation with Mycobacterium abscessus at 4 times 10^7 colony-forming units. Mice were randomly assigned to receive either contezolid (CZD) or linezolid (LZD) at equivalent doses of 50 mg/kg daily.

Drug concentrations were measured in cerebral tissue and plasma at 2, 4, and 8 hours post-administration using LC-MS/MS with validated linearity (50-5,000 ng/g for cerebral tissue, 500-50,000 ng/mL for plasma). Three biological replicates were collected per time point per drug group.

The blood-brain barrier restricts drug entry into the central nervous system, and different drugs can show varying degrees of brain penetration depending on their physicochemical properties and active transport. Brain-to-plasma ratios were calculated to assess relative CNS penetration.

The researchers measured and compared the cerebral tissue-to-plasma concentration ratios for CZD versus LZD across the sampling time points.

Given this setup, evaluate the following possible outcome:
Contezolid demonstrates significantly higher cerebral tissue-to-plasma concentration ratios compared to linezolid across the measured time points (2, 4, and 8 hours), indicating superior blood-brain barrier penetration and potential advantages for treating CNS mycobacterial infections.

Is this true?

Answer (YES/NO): NO